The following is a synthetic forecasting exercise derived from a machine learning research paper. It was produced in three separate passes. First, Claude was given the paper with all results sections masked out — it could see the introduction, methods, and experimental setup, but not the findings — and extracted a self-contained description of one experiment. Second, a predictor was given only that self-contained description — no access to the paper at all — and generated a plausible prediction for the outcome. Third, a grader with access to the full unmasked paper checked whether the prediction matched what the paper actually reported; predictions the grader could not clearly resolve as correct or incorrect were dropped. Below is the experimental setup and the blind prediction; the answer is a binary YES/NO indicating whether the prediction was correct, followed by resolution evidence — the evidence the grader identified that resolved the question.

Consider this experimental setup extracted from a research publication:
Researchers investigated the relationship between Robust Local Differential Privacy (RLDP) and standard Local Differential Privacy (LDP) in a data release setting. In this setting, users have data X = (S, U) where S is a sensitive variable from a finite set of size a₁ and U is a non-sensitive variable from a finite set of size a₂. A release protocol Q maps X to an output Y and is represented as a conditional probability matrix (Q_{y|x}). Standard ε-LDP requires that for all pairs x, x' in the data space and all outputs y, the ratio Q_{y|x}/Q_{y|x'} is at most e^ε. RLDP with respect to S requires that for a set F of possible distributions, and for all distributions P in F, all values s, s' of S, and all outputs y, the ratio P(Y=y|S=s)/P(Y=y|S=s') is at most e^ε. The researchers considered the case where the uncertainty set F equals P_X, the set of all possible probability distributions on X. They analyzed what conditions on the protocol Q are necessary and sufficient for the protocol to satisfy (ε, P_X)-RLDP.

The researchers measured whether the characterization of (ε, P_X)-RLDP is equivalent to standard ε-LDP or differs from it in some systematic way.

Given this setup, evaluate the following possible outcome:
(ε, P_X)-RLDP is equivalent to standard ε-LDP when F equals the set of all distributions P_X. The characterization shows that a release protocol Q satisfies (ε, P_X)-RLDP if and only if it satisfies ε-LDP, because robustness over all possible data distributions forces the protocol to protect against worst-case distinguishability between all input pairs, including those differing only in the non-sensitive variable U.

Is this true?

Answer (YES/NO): NO